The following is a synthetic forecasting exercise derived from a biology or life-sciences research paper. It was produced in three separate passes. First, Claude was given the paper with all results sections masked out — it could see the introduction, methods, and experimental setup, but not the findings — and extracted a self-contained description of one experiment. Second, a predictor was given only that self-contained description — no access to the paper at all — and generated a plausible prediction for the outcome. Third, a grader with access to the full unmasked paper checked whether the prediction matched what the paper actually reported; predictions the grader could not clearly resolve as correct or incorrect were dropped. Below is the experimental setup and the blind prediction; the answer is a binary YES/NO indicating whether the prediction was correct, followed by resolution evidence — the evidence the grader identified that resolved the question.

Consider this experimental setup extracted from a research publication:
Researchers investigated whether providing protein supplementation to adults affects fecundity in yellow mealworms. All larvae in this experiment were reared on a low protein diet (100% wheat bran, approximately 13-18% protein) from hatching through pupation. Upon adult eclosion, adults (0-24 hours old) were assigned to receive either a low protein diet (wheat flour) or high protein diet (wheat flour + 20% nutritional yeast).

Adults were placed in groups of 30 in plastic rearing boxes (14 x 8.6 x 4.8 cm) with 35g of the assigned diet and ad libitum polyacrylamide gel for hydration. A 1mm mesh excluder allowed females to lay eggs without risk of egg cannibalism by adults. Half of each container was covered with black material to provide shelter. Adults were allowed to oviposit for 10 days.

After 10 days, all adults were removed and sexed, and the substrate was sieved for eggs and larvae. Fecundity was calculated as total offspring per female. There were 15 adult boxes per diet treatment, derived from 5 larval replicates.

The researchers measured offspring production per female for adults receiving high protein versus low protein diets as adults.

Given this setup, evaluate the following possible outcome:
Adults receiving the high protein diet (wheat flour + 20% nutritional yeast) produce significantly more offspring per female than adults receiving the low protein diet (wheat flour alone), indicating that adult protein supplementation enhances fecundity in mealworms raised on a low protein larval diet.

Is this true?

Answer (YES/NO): YES